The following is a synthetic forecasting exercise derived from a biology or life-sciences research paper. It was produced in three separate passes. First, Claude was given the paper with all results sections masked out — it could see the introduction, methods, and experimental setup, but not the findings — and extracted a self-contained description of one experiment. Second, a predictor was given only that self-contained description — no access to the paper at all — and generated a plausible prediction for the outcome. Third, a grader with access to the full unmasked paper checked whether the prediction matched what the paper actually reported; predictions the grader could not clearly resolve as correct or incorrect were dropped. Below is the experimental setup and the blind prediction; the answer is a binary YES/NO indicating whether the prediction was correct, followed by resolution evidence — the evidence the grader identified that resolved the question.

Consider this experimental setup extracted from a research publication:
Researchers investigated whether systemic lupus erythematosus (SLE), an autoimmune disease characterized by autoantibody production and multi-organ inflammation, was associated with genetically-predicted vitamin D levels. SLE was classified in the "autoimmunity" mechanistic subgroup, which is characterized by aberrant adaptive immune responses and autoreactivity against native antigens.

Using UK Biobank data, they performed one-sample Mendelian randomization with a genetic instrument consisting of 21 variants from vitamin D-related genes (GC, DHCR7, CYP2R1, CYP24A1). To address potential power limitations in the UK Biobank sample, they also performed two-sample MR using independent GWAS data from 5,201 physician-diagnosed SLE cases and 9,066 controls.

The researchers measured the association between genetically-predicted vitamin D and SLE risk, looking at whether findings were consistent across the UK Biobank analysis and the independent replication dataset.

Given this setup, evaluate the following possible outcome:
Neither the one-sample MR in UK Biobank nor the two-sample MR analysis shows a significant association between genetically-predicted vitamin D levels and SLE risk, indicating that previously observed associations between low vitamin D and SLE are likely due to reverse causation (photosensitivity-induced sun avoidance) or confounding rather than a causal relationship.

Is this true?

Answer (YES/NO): NO